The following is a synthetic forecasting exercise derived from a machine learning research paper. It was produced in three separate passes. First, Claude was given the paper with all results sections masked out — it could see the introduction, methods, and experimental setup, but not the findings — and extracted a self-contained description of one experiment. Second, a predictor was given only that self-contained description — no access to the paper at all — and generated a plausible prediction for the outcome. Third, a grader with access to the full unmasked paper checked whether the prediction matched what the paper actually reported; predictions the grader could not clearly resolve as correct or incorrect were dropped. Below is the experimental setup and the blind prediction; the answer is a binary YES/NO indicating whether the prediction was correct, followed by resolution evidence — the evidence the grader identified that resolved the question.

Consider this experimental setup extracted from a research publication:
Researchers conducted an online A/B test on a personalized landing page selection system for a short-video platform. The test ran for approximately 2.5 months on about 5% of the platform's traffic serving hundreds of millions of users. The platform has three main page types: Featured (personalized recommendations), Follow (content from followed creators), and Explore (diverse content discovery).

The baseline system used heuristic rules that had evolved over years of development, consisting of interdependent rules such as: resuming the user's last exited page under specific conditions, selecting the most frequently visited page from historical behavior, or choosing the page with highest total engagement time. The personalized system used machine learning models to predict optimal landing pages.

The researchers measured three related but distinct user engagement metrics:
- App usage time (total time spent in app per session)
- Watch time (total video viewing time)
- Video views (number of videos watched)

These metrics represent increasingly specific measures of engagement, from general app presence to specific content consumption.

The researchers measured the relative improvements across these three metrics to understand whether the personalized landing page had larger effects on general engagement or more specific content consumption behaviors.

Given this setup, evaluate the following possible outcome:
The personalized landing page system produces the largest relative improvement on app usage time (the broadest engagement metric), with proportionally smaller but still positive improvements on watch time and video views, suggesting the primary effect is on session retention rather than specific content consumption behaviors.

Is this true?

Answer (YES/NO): NO